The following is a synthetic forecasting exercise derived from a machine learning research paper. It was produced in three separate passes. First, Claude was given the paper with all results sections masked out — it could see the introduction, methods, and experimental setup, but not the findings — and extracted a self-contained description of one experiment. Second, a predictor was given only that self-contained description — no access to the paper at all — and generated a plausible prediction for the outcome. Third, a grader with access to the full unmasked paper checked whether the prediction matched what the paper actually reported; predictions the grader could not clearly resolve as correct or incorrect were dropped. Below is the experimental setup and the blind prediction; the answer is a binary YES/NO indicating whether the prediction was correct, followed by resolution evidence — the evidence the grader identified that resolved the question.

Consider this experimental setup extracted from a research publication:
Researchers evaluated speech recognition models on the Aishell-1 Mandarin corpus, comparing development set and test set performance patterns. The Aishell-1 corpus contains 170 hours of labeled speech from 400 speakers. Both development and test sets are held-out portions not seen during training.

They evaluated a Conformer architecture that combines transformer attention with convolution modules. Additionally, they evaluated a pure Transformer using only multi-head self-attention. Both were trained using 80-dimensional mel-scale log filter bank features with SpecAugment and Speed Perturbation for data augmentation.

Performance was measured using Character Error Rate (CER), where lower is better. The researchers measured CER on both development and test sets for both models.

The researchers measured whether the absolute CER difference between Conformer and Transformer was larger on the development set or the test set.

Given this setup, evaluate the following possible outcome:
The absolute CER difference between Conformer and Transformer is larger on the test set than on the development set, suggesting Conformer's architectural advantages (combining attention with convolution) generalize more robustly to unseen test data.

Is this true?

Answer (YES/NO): YES